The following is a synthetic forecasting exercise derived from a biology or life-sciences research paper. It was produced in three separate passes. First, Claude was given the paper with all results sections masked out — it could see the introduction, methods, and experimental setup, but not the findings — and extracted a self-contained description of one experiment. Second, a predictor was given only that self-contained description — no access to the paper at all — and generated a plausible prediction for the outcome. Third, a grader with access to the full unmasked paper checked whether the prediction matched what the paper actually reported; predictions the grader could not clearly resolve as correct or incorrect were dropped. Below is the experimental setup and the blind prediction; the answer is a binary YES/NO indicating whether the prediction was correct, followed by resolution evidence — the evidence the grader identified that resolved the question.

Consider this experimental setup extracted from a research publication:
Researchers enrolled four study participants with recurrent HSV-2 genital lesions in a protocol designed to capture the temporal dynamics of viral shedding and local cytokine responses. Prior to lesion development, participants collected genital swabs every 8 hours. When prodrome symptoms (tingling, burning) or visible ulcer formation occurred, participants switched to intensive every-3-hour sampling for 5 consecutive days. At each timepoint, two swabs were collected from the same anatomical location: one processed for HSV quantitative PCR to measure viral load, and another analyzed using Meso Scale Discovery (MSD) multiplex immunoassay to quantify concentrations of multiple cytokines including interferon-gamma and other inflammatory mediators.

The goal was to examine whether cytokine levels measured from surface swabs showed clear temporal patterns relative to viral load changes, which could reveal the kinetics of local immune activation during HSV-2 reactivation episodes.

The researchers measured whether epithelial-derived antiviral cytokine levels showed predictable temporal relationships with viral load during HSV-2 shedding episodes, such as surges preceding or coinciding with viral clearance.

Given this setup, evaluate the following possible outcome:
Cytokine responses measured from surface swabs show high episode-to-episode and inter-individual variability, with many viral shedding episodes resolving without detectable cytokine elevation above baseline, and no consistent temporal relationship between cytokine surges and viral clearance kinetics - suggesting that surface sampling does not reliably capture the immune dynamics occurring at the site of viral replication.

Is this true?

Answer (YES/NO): NO